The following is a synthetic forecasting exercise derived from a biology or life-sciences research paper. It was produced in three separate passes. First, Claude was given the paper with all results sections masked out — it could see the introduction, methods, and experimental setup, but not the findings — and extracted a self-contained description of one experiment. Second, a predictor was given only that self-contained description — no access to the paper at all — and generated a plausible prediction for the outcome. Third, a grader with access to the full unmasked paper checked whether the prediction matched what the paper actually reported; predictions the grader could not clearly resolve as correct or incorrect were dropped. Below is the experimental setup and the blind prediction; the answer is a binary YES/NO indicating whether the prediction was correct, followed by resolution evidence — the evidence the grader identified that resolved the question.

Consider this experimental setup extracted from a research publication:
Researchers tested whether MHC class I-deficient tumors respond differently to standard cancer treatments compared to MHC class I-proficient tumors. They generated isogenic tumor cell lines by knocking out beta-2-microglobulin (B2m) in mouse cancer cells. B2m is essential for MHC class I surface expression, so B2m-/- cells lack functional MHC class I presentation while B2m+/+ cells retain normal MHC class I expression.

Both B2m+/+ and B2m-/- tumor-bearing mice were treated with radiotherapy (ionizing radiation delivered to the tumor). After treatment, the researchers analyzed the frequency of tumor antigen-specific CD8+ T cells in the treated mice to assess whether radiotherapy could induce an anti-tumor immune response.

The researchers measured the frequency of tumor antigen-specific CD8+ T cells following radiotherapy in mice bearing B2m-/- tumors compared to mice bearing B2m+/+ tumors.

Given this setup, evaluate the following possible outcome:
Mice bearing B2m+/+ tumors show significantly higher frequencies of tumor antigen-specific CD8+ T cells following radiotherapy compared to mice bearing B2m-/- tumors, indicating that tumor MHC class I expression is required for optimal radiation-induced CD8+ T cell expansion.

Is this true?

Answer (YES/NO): YES